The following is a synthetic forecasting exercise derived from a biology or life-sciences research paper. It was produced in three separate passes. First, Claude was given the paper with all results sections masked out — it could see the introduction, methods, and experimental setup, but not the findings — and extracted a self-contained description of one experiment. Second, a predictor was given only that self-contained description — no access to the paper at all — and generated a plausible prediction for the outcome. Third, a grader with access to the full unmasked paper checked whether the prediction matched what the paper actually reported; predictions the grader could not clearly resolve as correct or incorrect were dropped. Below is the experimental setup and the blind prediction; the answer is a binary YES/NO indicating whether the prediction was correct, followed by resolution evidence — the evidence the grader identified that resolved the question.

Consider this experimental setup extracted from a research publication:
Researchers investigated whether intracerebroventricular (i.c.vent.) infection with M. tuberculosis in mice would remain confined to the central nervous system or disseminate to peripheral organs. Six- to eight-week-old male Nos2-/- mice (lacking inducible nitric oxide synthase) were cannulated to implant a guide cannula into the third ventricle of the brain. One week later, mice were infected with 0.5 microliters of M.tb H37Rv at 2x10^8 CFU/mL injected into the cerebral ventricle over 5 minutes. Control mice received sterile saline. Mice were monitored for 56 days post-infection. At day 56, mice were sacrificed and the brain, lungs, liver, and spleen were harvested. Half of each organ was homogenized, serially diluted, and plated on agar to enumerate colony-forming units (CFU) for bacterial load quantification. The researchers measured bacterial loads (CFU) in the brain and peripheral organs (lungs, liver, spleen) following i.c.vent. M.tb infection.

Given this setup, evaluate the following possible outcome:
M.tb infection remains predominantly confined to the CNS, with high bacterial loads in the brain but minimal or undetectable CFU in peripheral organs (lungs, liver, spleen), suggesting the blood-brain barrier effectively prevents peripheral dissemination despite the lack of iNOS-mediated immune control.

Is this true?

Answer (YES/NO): NO